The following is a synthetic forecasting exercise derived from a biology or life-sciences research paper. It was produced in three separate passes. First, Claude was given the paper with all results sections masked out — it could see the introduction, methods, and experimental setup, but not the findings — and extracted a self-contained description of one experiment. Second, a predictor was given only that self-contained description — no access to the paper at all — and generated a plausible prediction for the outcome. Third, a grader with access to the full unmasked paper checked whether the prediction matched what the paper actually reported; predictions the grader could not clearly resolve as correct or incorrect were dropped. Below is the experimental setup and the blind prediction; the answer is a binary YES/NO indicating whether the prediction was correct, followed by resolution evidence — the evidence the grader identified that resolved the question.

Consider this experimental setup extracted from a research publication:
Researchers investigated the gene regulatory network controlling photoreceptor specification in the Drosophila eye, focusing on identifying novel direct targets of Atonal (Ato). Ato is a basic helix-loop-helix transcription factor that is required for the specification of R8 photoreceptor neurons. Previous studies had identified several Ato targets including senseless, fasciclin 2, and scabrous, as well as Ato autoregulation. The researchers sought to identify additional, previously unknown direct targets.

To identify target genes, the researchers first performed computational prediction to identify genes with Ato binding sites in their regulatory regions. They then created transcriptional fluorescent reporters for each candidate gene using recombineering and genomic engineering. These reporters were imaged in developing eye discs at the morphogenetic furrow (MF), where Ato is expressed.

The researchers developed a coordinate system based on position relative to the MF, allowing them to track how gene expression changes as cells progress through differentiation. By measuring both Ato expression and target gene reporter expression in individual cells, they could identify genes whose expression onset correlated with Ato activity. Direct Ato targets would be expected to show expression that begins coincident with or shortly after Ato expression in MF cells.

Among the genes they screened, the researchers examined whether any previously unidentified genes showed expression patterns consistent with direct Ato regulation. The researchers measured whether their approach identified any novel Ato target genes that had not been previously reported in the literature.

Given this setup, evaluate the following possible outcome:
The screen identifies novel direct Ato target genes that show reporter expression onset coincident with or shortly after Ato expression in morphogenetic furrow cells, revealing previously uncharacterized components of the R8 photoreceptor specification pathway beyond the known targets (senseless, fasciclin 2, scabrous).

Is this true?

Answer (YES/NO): YES